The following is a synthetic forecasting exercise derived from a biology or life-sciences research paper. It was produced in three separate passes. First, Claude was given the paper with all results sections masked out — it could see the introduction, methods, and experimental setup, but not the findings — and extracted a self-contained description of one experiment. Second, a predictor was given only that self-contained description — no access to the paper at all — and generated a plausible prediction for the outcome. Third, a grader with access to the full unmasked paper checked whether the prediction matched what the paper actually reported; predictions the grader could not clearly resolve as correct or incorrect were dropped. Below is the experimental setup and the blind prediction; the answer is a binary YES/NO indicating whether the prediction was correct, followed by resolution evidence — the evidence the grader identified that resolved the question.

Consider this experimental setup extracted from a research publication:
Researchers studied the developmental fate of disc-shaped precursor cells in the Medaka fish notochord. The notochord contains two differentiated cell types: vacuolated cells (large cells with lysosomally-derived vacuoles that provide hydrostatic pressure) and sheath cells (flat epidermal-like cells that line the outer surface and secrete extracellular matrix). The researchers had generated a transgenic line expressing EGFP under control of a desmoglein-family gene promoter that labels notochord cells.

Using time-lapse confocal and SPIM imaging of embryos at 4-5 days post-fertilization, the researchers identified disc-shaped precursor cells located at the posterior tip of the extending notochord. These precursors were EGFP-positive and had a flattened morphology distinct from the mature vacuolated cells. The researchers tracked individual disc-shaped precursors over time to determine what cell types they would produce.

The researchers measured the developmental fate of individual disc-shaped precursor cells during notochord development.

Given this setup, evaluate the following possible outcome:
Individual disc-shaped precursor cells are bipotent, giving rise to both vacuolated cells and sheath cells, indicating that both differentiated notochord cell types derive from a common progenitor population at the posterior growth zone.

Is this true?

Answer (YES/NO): NO